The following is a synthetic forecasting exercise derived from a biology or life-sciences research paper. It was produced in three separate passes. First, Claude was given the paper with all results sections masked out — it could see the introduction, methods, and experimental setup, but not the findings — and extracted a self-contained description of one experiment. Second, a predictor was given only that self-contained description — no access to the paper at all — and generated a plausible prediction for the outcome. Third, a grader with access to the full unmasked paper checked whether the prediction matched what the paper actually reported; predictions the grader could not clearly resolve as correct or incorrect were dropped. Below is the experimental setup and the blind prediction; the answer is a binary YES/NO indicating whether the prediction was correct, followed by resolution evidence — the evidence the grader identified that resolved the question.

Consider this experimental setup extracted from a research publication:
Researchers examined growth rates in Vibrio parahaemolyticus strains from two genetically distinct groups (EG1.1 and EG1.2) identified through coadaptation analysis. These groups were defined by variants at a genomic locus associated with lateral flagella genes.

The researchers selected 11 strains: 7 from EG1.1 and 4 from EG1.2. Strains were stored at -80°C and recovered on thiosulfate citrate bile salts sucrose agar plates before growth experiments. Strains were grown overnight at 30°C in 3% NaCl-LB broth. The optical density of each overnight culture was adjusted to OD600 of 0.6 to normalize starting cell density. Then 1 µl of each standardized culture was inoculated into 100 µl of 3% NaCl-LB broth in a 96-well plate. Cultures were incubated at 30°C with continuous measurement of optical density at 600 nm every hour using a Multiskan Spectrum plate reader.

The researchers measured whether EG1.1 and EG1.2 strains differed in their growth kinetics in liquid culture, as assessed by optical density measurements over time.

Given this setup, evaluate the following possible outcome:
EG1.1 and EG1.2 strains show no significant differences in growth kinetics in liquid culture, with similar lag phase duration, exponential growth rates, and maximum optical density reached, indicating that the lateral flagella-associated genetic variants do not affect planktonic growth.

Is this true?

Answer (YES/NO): NO